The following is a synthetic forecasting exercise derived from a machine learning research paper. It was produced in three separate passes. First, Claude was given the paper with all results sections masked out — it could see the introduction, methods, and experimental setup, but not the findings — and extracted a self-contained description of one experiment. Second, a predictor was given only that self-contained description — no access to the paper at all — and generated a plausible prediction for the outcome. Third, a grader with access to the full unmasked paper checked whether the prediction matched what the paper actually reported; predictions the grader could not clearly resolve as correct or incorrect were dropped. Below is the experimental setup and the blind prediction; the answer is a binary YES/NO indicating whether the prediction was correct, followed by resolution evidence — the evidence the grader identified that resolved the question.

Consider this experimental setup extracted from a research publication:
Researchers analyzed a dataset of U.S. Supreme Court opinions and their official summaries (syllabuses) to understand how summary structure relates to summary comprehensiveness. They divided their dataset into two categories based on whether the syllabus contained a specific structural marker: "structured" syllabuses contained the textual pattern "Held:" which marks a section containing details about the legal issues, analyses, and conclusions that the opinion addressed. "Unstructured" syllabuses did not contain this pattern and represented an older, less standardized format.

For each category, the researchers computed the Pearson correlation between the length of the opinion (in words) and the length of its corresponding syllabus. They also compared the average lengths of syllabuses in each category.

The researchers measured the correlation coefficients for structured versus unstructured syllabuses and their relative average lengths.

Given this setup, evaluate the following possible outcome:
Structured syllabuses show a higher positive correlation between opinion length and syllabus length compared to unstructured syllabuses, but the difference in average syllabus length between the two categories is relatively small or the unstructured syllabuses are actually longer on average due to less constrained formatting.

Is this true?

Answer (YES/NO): NO